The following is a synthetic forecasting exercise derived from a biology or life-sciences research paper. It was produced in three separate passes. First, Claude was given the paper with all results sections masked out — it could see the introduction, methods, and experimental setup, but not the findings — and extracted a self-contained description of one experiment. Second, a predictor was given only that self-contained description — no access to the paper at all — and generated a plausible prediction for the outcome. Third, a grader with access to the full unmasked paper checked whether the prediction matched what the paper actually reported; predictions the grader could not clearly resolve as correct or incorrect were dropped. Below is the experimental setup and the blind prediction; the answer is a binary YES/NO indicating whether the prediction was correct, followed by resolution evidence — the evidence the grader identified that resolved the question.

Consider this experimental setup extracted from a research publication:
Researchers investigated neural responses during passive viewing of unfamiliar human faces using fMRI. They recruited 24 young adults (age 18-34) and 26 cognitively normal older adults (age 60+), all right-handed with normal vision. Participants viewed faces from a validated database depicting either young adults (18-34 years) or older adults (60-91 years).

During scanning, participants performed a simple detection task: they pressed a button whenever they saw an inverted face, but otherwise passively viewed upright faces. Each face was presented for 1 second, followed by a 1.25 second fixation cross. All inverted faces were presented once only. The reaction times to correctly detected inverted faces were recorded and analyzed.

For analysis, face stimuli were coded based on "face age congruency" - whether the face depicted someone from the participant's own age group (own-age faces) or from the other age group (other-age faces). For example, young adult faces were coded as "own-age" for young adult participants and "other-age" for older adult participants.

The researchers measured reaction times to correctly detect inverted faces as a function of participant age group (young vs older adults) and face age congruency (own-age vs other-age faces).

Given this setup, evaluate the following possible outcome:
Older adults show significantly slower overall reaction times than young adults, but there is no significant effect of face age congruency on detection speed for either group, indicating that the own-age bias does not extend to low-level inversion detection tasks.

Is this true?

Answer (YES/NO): NO